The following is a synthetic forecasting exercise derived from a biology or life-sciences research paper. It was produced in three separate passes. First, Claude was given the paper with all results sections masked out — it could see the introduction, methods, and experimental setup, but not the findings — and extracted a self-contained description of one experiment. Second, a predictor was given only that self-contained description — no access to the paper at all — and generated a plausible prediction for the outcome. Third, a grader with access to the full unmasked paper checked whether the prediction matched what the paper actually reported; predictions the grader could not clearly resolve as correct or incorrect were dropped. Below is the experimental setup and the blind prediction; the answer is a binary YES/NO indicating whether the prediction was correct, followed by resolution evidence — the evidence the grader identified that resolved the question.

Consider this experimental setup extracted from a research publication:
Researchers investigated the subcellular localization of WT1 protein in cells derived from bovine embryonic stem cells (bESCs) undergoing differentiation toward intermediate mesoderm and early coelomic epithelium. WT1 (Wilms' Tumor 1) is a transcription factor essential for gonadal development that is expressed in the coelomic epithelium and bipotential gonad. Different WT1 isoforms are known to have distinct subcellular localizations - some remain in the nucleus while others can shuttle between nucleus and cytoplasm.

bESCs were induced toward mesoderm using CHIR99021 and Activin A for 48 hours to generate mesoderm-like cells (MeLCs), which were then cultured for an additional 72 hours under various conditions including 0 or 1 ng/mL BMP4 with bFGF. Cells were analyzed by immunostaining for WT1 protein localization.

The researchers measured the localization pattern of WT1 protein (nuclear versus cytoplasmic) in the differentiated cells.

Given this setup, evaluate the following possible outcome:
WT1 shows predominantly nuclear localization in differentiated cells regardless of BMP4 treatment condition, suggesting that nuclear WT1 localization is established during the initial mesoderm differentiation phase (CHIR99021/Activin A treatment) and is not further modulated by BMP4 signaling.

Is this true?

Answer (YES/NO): NO